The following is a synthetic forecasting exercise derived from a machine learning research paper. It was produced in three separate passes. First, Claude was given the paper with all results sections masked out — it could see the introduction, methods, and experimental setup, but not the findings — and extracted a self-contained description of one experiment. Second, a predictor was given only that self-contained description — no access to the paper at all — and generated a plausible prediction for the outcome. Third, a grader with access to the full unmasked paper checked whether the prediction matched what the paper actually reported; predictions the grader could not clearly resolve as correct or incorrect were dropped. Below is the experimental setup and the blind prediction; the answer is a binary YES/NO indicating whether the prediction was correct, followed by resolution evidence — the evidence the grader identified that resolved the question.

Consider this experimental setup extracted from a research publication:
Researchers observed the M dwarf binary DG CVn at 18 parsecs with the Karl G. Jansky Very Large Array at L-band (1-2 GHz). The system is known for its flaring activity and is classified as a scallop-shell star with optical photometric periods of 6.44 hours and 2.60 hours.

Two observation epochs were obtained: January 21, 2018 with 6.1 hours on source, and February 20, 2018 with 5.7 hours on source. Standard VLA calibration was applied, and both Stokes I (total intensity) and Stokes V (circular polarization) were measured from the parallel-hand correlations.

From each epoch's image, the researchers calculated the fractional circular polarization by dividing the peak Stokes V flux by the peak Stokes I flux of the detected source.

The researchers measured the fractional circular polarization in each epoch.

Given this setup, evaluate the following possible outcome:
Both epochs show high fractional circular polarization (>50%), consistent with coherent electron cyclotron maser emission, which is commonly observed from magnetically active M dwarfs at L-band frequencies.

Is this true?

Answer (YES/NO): NO